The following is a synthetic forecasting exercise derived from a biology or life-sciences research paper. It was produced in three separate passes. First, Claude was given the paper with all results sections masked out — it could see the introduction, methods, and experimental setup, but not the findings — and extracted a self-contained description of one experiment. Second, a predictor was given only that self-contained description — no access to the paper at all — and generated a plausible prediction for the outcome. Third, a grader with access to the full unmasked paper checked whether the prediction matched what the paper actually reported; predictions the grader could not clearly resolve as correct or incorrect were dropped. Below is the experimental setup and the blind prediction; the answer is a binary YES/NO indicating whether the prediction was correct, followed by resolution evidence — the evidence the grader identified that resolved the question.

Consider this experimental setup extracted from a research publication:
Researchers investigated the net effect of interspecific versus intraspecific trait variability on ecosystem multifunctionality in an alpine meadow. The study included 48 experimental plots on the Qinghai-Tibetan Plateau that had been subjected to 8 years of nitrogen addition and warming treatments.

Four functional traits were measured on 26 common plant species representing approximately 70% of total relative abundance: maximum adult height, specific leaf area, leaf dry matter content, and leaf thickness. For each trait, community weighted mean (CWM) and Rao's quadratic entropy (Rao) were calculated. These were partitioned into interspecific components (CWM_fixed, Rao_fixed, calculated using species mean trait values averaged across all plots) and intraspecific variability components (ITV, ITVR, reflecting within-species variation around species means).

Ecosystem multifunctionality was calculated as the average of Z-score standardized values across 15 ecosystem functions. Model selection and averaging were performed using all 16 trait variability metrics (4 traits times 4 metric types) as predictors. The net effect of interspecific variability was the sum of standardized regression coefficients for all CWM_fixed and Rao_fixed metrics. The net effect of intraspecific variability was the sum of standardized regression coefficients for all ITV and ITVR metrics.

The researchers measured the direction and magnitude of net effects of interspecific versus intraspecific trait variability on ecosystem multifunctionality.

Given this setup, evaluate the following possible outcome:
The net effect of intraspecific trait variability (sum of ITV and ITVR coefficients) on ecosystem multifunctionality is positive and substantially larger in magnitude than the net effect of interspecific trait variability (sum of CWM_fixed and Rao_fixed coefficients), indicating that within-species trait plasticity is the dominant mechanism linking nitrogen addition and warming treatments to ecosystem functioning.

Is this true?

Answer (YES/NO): NO